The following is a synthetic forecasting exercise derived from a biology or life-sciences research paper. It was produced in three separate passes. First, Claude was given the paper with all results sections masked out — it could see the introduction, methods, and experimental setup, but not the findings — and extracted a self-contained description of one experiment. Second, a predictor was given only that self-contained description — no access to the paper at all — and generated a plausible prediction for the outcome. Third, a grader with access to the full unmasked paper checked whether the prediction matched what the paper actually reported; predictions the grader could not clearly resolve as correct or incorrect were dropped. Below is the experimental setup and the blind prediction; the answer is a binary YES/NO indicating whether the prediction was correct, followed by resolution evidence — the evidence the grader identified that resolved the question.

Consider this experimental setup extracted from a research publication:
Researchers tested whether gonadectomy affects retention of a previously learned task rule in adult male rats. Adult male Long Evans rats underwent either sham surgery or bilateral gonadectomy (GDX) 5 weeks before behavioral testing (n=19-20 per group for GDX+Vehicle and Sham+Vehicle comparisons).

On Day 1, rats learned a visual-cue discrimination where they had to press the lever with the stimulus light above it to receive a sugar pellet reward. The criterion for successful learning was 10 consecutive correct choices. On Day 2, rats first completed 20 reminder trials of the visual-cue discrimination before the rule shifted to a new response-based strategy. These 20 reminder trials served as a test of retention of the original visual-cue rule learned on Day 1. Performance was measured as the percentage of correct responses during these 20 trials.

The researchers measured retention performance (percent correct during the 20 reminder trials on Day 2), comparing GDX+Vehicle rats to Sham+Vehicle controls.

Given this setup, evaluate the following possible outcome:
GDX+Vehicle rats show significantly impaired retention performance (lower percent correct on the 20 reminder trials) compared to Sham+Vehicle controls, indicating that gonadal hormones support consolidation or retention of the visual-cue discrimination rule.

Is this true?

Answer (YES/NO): NO